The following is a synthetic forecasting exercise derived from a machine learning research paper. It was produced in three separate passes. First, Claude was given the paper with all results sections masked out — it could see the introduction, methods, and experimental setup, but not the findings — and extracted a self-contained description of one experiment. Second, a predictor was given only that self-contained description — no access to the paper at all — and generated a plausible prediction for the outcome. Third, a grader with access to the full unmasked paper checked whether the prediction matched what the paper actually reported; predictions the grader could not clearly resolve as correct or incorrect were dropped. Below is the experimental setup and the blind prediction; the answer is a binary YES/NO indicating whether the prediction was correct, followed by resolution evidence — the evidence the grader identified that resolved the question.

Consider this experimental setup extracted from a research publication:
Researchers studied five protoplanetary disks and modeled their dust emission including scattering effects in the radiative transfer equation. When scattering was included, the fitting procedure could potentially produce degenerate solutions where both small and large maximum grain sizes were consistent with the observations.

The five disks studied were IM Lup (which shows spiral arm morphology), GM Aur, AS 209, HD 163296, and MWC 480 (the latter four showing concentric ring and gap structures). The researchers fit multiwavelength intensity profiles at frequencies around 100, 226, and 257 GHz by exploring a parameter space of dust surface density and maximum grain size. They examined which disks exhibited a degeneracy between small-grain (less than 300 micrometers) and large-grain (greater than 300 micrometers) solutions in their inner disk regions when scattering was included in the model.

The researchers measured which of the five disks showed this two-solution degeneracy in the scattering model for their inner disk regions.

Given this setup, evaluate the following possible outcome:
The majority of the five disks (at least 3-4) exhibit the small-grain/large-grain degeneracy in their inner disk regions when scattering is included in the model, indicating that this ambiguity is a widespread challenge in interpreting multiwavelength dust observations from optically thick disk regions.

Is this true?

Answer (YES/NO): YES